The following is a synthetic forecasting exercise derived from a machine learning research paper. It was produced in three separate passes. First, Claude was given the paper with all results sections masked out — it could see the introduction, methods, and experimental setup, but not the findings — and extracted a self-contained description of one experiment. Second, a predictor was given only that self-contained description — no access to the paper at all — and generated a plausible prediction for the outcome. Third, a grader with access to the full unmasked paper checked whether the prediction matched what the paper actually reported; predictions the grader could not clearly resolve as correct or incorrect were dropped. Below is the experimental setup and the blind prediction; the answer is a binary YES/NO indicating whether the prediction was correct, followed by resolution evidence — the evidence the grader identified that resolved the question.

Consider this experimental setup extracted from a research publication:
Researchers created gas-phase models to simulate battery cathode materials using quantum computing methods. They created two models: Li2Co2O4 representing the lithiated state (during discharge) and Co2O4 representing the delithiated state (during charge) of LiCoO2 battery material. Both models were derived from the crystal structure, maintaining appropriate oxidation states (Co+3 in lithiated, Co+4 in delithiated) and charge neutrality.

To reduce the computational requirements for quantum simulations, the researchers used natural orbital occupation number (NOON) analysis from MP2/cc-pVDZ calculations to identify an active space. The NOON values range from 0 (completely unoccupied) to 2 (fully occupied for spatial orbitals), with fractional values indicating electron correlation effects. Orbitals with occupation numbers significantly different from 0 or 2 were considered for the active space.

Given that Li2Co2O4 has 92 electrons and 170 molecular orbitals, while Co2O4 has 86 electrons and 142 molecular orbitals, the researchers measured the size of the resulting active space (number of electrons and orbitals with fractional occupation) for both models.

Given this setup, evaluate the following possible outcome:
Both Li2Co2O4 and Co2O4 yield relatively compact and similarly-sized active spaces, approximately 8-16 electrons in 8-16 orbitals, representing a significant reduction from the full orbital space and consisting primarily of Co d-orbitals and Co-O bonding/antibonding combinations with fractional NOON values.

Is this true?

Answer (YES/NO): YES